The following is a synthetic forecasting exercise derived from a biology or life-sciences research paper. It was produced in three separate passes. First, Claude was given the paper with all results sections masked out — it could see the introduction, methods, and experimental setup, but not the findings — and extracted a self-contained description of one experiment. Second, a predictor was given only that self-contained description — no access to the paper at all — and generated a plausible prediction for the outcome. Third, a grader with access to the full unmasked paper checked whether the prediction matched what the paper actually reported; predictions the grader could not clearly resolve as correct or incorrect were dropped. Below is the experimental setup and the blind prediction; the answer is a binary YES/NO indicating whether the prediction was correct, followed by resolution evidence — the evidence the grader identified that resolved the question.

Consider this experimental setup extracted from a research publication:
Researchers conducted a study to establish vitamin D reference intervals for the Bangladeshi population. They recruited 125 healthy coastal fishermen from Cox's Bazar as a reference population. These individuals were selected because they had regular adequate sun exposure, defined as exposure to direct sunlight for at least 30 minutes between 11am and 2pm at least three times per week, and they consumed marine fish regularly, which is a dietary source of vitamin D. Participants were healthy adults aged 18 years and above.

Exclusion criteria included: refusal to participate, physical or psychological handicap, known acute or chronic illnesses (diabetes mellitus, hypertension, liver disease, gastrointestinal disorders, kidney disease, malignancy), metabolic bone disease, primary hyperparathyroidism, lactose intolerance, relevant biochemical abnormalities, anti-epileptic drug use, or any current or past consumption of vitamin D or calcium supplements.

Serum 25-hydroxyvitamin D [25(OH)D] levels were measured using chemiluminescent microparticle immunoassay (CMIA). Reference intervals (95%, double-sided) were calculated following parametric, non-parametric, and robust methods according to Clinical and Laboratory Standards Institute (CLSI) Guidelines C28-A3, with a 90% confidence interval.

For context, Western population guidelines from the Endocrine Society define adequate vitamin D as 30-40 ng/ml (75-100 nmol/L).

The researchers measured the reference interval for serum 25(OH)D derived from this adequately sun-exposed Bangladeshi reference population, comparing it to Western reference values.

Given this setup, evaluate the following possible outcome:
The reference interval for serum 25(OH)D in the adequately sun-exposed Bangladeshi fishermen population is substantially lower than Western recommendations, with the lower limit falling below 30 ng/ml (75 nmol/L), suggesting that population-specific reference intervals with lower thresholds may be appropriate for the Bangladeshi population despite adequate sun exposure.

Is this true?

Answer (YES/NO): YES